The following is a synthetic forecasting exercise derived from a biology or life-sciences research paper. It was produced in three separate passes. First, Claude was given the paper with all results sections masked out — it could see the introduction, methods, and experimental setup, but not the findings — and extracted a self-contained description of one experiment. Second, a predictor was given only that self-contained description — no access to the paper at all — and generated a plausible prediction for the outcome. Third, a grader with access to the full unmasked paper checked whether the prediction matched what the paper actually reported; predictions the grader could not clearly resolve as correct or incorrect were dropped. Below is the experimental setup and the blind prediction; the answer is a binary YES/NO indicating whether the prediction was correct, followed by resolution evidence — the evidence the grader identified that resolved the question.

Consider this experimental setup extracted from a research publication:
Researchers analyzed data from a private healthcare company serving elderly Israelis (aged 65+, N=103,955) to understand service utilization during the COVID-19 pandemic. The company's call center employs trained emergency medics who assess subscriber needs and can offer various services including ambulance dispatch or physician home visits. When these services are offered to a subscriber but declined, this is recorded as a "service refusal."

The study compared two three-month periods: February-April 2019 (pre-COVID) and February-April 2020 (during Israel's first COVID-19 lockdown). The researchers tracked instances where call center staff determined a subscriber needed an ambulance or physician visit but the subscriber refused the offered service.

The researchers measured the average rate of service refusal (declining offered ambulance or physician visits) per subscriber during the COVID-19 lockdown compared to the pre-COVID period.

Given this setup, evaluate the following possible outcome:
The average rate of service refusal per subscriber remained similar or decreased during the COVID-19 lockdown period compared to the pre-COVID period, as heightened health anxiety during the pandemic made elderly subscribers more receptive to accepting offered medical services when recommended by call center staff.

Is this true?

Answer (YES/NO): NO